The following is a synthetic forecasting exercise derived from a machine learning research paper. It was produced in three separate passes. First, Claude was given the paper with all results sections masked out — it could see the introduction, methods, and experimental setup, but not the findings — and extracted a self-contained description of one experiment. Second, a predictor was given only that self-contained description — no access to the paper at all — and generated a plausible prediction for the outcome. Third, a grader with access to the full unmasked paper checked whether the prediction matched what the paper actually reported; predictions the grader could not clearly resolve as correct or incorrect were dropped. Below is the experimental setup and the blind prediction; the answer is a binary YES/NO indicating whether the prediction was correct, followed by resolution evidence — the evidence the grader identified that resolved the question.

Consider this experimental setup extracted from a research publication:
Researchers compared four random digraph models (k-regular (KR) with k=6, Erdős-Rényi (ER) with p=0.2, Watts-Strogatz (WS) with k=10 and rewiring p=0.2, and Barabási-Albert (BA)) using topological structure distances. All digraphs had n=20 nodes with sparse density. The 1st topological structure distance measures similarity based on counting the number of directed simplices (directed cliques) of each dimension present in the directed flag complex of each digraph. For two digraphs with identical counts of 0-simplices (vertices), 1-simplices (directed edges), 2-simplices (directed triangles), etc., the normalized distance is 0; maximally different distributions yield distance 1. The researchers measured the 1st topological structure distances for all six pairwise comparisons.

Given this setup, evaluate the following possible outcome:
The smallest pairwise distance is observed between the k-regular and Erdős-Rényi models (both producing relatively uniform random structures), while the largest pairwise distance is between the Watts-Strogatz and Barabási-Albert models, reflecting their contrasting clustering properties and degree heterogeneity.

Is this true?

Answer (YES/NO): NO